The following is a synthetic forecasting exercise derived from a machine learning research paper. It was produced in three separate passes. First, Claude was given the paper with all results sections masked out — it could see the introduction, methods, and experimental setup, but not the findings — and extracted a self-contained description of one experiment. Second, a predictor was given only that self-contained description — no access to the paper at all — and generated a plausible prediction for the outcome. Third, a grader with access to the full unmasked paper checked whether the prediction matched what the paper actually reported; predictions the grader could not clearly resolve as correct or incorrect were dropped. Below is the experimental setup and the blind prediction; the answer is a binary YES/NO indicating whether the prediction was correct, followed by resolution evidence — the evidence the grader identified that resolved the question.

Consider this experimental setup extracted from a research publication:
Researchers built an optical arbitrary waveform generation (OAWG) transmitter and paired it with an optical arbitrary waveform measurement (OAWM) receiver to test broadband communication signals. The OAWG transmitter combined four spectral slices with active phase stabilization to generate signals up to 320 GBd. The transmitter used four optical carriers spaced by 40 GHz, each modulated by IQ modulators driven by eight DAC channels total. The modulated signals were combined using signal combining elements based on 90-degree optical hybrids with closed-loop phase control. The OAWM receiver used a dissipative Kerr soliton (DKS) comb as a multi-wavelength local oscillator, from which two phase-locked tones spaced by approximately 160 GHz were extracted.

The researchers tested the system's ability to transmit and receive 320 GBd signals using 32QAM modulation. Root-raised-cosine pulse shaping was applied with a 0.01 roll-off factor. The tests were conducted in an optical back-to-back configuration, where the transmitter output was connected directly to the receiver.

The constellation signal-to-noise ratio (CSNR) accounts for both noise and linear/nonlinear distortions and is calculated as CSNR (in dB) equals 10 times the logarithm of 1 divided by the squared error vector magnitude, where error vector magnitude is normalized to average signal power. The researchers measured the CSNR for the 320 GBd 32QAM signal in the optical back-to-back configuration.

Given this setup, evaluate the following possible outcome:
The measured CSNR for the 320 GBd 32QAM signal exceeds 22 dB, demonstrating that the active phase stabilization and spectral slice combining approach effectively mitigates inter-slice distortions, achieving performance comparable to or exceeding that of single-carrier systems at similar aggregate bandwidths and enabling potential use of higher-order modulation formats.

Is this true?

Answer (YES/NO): NO